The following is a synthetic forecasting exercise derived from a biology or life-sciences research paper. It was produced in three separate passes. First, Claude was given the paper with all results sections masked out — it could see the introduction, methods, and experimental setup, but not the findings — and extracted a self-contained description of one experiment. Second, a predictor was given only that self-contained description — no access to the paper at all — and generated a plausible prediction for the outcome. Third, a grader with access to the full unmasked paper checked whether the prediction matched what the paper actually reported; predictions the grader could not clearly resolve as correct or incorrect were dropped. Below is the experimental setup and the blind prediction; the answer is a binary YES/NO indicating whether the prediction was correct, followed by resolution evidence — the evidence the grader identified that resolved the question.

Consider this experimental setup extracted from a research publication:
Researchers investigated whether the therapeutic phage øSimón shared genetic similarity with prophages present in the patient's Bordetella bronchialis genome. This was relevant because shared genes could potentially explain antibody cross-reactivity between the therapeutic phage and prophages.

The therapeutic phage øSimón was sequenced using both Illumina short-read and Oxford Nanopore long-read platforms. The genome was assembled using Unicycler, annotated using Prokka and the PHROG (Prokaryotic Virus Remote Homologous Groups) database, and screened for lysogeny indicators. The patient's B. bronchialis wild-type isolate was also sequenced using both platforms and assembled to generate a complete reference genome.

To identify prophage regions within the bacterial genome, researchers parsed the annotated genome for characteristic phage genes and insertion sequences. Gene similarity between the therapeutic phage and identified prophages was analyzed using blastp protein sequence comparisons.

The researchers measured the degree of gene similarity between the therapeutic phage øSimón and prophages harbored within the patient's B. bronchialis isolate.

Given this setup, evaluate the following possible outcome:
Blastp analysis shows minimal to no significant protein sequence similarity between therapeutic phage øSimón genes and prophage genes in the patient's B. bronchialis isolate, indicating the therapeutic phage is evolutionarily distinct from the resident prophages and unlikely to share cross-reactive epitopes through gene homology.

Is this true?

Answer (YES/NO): NO